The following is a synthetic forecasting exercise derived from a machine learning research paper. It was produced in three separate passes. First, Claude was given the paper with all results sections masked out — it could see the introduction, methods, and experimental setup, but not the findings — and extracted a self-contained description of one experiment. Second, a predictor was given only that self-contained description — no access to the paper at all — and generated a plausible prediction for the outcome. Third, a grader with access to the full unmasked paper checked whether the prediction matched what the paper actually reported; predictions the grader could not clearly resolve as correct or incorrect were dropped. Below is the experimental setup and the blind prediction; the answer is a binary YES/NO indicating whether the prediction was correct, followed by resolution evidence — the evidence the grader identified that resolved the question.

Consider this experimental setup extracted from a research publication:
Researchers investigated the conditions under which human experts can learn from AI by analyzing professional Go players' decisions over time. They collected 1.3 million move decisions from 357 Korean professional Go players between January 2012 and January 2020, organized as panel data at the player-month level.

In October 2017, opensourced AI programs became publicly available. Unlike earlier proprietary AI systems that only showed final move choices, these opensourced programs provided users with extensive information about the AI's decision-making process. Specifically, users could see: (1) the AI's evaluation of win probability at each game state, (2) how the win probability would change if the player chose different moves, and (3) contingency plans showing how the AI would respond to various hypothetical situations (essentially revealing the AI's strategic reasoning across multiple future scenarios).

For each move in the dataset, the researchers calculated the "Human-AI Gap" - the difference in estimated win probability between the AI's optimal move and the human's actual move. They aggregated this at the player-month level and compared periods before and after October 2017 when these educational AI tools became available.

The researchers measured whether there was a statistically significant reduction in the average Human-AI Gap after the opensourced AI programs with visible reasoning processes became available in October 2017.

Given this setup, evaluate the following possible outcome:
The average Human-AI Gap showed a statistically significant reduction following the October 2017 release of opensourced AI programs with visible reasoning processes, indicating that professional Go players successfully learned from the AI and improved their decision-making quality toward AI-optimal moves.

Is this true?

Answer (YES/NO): YES